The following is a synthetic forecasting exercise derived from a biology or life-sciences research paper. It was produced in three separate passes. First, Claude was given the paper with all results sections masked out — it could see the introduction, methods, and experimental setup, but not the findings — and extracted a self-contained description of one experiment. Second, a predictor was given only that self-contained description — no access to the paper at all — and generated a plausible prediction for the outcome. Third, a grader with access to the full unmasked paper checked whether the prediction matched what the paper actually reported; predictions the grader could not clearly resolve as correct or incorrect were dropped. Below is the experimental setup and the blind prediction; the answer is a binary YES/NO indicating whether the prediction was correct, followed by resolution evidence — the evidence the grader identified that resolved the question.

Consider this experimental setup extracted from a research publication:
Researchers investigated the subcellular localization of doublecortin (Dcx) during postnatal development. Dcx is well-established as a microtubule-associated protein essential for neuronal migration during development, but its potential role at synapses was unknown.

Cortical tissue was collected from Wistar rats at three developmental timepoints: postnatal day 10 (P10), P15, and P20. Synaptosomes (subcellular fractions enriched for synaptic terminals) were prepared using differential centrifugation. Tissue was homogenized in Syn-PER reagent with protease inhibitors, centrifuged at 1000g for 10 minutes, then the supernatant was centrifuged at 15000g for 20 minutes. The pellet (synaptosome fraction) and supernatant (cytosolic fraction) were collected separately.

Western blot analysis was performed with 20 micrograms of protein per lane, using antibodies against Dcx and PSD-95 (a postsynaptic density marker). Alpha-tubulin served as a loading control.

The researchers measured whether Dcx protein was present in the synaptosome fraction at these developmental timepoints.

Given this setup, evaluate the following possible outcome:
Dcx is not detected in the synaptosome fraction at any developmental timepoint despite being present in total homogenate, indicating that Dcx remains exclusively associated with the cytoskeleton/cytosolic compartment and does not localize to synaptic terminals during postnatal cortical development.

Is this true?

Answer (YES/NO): NO